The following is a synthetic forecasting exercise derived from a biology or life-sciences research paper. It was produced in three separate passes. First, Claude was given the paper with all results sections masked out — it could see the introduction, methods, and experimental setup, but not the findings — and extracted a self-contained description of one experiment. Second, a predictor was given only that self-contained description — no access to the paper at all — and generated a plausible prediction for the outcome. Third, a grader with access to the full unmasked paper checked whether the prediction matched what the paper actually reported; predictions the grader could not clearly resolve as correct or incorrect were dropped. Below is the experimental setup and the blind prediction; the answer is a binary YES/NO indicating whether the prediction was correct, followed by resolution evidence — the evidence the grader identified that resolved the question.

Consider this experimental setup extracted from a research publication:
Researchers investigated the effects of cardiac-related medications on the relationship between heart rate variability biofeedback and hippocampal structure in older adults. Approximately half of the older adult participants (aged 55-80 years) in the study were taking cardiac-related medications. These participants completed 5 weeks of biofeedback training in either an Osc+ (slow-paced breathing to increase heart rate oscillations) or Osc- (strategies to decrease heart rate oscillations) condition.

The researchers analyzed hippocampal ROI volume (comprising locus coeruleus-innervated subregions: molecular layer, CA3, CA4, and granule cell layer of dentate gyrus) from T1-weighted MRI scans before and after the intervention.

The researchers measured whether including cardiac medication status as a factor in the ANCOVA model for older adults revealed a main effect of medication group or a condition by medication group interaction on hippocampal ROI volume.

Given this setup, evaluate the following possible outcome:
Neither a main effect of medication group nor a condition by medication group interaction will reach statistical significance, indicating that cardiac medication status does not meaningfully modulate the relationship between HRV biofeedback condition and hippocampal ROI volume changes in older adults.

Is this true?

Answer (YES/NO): YES